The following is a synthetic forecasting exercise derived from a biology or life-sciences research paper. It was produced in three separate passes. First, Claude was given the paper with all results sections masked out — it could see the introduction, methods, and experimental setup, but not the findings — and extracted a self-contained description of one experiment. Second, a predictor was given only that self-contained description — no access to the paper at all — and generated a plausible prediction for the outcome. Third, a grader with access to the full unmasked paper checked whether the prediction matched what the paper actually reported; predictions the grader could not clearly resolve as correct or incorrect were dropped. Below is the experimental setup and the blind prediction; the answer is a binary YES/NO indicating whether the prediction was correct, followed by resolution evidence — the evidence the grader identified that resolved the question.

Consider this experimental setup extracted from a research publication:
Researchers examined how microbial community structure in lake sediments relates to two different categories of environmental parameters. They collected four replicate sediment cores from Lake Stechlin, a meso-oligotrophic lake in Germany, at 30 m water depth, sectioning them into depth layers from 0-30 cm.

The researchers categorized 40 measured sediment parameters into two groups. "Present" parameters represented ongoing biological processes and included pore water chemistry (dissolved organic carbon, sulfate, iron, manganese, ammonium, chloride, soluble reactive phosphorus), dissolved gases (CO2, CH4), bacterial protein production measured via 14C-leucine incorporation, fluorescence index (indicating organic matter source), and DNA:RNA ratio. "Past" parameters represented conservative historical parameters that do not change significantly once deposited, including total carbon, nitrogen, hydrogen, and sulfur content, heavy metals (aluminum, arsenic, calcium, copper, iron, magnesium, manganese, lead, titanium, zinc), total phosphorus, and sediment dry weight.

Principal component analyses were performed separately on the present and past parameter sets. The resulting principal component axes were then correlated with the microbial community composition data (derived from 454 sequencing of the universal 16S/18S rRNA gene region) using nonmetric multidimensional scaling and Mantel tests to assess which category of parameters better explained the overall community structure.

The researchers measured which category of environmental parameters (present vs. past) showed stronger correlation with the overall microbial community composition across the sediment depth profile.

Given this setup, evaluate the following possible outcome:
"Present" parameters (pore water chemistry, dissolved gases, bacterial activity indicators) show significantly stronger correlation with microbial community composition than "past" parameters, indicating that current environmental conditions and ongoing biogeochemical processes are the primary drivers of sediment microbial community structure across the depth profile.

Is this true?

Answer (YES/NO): NO